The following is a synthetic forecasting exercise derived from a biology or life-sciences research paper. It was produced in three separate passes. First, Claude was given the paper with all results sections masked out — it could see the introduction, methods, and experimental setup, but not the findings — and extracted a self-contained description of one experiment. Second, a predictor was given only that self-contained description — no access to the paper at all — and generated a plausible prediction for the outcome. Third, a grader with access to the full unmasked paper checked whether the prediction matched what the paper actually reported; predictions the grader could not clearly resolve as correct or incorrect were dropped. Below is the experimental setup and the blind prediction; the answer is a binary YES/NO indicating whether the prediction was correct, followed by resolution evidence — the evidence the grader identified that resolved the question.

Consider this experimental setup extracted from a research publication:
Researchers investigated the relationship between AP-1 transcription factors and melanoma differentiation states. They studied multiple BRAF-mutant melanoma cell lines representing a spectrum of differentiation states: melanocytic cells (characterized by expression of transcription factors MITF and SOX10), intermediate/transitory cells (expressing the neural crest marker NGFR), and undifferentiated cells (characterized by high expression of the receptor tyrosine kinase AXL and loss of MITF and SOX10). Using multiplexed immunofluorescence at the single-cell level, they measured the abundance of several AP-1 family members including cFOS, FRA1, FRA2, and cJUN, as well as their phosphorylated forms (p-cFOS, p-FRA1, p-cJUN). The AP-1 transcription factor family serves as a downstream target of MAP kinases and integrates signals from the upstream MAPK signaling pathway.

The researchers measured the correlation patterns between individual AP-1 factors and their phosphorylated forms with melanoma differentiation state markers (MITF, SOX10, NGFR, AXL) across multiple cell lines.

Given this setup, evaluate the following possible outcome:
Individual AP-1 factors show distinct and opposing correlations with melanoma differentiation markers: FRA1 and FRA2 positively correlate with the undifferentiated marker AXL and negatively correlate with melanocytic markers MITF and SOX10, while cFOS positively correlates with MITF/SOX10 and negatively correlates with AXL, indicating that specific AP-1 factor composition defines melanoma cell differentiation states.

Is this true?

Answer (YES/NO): YES